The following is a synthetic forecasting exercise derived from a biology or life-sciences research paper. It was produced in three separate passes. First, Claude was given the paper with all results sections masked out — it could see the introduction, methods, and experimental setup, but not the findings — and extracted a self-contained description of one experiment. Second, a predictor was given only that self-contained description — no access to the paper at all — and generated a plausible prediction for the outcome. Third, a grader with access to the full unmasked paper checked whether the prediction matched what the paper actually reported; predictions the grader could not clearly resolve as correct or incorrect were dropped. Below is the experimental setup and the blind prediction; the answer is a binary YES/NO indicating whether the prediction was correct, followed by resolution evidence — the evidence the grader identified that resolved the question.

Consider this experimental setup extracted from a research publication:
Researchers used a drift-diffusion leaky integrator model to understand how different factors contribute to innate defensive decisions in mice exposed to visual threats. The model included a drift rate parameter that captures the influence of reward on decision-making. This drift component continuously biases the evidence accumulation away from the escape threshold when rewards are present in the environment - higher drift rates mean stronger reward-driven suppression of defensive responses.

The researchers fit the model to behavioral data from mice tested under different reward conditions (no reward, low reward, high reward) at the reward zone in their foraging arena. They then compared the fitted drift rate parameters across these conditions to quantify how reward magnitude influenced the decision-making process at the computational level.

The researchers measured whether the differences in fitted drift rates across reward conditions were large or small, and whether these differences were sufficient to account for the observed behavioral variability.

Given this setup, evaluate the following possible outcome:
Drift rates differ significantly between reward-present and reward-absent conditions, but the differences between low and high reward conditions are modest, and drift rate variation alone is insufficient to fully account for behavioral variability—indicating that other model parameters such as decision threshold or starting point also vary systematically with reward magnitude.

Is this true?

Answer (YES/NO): NO